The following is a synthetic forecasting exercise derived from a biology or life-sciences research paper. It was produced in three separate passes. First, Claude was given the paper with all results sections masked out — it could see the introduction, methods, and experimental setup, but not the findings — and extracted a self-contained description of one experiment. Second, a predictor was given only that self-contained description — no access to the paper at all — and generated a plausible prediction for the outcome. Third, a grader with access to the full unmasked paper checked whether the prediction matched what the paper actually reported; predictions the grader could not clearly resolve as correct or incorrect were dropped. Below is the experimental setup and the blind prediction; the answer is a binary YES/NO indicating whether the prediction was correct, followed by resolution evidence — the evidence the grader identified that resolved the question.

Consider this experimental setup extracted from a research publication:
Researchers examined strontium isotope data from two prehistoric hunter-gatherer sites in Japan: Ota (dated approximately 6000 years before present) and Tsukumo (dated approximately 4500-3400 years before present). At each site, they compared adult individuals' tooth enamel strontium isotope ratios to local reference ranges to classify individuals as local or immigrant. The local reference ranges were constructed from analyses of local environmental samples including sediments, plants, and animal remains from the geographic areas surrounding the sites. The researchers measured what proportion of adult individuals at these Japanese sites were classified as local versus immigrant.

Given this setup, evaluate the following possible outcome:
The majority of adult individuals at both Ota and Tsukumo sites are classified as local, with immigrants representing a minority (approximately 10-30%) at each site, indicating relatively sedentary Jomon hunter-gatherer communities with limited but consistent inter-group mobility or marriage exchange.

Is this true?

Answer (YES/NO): NO